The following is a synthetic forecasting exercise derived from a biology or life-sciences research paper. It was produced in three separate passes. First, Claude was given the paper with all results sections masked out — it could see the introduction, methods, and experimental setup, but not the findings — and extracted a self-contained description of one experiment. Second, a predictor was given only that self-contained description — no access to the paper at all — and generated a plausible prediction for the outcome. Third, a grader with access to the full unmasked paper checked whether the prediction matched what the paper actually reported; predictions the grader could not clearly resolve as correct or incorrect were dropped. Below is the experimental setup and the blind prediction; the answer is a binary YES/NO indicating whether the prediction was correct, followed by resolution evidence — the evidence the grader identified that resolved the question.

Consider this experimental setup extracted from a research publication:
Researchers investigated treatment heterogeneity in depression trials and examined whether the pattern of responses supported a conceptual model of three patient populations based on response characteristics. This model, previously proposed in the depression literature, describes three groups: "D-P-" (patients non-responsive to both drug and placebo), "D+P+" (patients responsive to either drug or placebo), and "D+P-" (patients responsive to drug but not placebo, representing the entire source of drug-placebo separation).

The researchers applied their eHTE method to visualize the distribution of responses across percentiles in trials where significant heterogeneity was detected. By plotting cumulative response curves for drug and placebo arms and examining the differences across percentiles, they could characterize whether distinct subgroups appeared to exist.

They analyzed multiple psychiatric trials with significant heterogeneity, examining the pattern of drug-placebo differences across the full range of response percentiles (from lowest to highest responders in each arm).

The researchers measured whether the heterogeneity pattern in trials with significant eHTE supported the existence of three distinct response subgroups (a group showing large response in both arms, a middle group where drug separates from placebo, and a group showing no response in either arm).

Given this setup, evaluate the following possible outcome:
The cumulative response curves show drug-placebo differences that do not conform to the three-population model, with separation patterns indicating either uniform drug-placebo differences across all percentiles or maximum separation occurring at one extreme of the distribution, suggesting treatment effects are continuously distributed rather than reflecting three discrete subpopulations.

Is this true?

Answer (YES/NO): NO